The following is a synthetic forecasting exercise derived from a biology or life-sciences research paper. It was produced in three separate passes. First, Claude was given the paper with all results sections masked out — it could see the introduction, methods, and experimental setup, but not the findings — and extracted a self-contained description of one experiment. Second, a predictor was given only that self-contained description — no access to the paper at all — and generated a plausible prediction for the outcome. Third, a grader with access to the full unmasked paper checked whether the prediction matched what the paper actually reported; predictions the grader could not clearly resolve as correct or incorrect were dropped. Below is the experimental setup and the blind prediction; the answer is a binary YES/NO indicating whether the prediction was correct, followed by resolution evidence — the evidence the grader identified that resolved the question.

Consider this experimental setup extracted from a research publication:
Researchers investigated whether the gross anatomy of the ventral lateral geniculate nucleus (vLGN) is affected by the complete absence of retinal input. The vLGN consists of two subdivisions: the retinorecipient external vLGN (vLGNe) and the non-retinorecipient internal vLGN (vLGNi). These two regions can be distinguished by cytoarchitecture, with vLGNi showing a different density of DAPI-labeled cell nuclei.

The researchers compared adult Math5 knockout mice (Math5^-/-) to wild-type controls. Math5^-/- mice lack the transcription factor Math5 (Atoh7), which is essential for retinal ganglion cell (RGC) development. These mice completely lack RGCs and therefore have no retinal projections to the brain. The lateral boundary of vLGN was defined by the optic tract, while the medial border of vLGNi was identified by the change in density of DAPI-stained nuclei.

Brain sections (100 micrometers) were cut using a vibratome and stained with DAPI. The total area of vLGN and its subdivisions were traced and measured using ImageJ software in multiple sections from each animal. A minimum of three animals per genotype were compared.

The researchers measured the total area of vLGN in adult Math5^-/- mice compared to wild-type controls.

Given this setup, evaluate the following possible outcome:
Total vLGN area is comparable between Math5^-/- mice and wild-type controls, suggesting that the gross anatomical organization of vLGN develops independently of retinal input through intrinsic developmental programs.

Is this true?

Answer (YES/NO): NO